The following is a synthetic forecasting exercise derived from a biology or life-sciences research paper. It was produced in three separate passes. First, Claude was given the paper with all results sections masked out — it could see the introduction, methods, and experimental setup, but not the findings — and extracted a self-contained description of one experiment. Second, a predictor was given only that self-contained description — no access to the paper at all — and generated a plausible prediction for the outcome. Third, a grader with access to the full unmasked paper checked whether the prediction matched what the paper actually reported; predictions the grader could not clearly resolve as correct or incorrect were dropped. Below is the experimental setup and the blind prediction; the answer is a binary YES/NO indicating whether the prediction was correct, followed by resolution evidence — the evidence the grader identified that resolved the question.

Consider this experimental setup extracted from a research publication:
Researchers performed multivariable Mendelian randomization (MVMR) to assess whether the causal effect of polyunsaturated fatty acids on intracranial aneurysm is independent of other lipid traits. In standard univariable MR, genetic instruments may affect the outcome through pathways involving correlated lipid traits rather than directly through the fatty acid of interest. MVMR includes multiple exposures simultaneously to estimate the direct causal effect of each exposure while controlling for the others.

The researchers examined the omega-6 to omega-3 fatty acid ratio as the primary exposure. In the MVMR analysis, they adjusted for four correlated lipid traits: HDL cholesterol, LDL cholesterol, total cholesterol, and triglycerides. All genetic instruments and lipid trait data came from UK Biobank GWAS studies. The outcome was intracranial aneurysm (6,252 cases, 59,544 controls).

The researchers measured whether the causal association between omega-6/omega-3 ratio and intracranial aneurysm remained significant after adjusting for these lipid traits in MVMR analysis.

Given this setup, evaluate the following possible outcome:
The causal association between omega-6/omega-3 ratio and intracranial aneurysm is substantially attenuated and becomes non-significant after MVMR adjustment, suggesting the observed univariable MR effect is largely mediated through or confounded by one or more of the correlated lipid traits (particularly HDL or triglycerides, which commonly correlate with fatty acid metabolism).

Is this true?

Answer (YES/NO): NO